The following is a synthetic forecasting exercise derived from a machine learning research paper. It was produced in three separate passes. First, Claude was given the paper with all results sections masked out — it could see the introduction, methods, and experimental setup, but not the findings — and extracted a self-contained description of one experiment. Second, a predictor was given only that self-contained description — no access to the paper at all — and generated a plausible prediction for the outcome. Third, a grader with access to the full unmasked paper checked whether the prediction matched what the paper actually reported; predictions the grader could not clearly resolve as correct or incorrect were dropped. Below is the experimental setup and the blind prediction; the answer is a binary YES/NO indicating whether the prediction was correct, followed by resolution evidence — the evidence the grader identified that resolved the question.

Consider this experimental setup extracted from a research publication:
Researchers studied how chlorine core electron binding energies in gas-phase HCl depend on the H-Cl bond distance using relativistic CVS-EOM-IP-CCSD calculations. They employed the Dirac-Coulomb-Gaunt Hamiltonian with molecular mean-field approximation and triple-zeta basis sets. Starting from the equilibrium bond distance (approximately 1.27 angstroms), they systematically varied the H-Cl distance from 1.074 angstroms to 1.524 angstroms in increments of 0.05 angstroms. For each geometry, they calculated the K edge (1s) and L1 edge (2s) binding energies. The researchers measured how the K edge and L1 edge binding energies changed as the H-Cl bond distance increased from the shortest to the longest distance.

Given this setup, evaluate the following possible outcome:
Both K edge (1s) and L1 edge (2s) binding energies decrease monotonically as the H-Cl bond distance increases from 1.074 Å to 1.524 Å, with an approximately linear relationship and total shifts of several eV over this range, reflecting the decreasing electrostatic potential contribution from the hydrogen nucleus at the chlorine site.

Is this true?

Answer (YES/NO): NO